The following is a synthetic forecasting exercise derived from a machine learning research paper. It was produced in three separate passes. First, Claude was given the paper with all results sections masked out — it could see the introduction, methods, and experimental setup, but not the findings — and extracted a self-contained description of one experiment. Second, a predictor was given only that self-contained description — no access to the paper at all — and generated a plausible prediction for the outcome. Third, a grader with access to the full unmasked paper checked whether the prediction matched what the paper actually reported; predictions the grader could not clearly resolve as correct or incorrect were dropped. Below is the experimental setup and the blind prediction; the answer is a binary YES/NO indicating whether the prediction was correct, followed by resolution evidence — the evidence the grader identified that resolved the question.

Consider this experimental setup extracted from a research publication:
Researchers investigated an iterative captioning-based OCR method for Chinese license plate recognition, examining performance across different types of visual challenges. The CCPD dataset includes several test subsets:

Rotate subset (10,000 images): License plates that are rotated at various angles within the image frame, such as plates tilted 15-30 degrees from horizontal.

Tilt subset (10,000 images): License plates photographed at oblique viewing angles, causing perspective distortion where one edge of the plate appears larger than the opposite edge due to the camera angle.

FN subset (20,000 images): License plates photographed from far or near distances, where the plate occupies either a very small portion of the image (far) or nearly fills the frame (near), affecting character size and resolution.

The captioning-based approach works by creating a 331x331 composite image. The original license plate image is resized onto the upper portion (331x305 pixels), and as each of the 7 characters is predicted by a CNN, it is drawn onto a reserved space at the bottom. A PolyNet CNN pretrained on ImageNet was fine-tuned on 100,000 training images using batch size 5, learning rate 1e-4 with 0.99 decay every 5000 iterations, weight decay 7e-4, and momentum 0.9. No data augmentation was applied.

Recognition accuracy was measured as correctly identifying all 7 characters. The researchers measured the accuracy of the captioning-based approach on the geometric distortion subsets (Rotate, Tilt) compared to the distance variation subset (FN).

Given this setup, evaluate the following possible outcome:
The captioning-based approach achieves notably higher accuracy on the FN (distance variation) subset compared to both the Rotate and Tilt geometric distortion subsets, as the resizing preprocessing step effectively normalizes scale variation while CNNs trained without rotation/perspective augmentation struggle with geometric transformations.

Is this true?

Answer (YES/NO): NO